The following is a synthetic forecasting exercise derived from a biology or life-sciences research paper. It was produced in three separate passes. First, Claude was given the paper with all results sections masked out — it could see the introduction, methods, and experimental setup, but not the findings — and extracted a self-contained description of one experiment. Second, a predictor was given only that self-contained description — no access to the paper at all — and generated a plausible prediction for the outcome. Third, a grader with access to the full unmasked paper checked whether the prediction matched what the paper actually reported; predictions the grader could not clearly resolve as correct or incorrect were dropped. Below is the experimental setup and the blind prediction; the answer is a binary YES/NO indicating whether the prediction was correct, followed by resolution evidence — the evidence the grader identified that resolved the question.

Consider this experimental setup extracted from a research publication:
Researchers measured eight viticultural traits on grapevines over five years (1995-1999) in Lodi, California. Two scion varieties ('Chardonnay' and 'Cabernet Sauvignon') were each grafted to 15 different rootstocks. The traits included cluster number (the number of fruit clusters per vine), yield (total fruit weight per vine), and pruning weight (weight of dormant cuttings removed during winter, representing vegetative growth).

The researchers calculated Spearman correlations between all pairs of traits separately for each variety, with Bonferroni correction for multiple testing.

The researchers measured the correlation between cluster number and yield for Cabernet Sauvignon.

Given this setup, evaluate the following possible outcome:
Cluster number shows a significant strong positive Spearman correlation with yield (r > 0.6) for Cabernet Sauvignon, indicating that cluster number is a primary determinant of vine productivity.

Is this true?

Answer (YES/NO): YES